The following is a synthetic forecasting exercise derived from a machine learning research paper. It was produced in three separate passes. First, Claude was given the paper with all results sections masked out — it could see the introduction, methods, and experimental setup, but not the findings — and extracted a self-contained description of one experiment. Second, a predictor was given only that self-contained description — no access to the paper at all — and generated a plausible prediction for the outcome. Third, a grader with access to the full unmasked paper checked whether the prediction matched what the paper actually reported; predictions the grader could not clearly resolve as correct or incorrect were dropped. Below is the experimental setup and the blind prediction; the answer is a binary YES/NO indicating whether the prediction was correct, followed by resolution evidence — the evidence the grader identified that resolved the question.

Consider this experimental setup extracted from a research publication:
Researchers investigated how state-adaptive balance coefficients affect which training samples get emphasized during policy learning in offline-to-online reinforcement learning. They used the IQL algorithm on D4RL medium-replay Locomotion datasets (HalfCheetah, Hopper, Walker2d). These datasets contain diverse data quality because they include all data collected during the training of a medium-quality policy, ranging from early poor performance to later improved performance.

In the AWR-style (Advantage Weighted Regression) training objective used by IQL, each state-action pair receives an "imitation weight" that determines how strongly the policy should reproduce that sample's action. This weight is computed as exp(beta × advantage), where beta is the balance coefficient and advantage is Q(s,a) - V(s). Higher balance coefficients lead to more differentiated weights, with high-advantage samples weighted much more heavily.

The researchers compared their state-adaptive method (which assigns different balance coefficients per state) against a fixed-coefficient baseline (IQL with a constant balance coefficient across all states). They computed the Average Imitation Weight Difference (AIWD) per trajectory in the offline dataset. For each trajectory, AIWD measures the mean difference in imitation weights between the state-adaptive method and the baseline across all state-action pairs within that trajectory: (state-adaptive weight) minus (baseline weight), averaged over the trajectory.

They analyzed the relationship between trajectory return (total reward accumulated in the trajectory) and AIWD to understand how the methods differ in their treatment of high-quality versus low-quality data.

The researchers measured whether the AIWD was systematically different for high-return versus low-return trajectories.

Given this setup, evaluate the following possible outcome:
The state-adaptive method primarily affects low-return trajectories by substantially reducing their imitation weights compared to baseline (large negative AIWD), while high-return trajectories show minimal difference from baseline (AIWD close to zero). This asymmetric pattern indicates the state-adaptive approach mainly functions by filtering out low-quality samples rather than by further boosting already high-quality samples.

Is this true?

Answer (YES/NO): NO